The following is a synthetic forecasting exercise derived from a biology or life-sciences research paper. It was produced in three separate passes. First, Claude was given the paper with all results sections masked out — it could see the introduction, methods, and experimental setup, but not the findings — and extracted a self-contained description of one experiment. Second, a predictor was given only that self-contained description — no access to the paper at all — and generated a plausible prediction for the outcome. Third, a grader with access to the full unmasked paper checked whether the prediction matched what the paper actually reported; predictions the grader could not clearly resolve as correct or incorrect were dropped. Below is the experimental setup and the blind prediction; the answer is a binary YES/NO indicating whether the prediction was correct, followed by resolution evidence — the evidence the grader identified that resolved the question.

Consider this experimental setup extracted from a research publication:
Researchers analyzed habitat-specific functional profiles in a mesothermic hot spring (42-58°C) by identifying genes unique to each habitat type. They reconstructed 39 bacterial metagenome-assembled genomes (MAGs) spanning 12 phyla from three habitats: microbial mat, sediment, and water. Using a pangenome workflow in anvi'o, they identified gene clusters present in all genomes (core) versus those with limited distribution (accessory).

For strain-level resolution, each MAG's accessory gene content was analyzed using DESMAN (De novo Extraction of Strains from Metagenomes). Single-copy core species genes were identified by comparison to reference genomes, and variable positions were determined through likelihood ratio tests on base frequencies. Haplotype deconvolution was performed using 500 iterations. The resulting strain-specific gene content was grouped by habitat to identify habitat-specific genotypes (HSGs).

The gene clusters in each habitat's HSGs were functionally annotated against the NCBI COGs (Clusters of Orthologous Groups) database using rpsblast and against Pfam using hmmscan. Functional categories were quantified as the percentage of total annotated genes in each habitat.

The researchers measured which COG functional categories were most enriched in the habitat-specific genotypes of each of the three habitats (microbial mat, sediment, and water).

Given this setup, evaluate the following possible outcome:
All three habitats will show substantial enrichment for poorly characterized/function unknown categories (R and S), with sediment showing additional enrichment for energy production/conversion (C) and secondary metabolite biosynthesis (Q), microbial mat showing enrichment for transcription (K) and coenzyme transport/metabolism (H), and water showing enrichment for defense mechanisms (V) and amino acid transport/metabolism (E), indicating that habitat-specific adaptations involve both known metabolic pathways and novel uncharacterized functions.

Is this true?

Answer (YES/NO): NO